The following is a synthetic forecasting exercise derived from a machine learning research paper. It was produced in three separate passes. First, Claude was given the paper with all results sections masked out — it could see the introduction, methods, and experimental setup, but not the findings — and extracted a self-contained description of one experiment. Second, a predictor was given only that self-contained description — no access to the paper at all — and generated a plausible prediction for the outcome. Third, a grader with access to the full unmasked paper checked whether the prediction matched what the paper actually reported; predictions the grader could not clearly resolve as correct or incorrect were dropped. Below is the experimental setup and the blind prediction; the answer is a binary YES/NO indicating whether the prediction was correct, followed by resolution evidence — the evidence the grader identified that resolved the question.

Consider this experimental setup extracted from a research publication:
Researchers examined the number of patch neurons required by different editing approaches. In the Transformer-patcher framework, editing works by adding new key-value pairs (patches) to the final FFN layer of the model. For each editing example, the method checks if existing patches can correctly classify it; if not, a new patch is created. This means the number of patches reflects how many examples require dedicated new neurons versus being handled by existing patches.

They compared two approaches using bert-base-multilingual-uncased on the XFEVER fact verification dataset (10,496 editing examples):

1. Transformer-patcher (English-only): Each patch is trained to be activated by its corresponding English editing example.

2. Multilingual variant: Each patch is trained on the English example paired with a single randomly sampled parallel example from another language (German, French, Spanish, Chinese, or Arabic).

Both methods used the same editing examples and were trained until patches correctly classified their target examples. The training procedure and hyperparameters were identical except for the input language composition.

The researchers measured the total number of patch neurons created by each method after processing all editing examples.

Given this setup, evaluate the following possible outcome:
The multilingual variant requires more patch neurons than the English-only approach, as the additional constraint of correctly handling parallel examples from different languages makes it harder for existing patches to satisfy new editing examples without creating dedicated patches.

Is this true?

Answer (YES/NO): YES